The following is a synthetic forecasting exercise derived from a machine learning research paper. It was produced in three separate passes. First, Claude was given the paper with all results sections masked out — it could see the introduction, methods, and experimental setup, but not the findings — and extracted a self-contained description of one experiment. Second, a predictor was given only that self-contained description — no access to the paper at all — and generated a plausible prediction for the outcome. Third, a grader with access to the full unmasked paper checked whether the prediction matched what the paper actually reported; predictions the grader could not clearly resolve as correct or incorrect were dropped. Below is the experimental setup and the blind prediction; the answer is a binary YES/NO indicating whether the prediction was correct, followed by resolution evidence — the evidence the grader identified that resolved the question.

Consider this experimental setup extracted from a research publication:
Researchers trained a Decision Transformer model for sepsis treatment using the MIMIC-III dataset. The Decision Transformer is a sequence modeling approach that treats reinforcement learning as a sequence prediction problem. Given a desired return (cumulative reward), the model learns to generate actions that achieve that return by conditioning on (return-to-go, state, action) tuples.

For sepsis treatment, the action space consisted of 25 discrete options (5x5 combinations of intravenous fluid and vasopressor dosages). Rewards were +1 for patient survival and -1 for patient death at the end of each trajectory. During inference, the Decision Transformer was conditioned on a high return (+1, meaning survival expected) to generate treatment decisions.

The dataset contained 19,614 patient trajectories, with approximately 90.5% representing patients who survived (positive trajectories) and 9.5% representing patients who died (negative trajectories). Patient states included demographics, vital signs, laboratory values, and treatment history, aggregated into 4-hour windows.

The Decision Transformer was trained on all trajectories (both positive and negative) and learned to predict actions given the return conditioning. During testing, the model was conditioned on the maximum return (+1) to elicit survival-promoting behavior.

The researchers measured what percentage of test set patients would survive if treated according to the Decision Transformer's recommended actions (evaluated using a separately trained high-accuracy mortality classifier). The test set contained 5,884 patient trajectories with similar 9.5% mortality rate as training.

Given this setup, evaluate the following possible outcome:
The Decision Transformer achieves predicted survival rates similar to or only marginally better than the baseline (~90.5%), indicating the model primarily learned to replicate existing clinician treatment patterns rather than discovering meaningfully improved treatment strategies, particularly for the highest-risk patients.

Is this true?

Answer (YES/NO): NO